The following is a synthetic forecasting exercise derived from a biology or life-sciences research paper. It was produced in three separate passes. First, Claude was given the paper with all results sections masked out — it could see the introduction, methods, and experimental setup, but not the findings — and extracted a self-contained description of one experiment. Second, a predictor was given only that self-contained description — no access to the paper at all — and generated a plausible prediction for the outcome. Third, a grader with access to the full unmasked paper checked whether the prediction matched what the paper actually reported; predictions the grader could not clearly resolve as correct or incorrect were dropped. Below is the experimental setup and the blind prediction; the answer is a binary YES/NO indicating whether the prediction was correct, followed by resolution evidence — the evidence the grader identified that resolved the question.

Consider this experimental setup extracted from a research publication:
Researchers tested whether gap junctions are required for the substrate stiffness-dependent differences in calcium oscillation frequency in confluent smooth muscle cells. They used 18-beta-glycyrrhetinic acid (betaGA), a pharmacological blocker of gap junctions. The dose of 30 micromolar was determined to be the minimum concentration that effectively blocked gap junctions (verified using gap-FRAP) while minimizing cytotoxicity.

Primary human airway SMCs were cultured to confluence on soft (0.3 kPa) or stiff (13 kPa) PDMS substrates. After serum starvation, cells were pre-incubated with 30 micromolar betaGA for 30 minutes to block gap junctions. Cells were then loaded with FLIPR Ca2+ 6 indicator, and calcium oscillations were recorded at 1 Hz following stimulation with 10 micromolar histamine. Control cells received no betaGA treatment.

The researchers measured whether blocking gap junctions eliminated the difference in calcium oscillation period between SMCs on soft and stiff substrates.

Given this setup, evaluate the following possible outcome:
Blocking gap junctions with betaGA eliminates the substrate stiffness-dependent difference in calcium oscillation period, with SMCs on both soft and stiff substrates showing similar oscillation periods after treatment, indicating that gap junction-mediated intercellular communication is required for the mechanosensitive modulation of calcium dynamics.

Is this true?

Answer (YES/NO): NO